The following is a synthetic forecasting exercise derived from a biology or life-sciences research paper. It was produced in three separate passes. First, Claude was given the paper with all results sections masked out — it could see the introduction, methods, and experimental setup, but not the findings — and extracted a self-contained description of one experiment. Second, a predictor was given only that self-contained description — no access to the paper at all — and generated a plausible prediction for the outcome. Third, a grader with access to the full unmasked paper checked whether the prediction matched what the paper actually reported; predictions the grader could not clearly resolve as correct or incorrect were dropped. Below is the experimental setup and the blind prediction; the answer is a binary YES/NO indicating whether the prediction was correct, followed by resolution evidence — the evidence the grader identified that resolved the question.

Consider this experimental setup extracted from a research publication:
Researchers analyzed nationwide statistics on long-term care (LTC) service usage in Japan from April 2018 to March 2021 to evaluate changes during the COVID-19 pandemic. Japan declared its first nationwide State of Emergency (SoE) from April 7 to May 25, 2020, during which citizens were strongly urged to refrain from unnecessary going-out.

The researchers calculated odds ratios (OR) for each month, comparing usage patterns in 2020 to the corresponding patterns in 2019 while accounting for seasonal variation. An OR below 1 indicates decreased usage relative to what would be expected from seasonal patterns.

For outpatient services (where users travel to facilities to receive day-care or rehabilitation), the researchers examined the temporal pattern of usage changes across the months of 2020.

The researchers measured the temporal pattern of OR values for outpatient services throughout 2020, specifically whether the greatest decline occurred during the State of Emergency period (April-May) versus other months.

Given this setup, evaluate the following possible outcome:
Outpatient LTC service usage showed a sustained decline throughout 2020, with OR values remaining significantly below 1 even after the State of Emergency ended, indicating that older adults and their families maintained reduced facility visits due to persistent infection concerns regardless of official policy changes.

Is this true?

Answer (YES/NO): NO